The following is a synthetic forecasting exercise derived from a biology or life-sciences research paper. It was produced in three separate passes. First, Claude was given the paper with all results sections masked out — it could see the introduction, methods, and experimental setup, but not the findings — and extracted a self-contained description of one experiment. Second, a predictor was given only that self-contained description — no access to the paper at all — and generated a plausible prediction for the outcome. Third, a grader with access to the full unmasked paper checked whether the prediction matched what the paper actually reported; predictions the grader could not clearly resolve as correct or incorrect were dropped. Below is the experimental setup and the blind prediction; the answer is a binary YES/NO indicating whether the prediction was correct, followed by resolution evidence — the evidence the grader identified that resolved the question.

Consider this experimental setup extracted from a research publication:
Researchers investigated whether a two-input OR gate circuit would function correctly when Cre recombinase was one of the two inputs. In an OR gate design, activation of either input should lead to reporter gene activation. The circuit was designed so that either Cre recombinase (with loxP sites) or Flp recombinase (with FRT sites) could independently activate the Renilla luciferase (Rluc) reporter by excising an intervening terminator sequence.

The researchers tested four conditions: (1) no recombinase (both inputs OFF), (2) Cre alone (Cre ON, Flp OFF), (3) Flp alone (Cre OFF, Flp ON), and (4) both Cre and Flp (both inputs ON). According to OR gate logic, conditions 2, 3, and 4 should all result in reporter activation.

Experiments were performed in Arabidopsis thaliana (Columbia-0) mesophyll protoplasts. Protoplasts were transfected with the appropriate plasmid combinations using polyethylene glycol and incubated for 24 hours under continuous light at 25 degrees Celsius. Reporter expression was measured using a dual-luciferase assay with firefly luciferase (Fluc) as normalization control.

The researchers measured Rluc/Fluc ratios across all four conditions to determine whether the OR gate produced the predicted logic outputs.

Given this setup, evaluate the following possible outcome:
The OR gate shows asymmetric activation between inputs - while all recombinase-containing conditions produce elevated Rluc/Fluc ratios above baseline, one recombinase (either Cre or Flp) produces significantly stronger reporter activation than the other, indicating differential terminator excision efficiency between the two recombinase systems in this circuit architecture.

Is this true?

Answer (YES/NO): NO